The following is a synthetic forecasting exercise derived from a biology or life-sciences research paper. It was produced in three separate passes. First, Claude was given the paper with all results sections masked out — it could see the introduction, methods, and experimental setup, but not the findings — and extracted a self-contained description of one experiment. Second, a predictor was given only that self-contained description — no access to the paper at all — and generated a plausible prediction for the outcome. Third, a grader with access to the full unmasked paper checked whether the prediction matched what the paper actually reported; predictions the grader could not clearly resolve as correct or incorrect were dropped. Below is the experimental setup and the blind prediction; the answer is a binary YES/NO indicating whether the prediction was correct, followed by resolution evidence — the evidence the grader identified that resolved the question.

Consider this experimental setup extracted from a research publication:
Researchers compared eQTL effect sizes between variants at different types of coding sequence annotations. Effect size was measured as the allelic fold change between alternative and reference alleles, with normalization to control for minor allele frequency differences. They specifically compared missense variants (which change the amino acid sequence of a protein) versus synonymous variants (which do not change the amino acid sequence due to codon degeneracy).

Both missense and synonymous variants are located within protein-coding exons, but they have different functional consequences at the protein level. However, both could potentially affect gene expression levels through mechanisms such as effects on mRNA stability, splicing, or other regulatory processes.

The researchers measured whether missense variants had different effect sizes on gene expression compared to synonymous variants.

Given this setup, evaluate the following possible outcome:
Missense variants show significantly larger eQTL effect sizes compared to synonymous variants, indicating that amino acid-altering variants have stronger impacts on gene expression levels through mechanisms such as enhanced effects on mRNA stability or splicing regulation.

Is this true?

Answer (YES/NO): YES